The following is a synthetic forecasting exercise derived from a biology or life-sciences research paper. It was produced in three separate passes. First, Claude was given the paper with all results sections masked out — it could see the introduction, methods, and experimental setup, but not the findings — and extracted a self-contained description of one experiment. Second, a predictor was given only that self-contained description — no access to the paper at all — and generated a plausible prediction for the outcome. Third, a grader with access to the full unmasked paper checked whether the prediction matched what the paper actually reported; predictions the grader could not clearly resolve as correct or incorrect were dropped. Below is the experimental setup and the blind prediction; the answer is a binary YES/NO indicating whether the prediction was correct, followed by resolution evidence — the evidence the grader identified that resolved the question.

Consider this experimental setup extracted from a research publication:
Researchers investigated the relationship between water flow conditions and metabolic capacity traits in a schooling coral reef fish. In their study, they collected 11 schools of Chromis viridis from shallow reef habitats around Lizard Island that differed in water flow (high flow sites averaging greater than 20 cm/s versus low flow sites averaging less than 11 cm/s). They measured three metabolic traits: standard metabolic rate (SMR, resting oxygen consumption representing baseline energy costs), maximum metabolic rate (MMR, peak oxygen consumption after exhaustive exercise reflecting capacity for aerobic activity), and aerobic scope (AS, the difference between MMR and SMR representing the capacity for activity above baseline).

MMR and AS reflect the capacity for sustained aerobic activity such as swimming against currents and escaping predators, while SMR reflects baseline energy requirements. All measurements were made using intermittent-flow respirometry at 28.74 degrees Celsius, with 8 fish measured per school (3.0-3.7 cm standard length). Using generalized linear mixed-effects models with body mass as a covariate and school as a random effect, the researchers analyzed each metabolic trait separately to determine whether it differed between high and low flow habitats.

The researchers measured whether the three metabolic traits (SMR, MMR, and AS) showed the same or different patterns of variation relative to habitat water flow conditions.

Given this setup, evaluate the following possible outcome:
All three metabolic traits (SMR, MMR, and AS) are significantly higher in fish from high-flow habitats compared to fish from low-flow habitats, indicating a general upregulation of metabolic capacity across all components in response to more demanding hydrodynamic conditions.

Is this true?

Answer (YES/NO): NO